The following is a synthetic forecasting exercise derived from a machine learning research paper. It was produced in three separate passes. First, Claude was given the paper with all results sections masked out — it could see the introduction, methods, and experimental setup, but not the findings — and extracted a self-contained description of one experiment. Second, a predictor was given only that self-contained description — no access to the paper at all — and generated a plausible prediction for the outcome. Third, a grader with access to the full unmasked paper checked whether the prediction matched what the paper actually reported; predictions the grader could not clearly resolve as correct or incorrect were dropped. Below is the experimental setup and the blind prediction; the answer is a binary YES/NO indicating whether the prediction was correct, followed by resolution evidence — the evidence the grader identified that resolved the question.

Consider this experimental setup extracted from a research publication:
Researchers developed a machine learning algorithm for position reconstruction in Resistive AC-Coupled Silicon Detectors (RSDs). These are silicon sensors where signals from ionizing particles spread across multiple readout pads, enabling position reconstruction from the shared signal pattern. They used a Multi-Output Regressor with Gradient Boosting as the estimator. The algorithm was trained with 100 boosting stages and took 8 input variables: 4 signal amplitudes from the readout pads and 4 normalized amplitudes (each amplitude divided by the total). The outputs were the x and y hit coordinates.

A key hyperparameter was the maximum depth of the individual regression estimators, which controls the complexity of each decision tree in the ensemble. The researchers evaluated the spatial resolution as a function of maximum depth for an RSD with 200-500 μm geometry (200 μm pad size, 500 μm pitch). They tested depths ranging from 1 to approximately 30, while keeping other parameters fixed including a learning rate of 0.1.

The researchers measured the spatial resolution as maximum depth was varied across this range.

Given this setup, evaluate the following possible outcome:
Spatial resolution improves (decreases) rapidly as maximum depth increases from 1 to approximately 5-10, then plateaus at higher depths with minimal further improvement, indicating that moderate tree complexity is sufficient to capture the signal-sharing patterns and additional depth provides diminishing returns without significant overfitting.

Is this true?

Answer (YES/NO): NO